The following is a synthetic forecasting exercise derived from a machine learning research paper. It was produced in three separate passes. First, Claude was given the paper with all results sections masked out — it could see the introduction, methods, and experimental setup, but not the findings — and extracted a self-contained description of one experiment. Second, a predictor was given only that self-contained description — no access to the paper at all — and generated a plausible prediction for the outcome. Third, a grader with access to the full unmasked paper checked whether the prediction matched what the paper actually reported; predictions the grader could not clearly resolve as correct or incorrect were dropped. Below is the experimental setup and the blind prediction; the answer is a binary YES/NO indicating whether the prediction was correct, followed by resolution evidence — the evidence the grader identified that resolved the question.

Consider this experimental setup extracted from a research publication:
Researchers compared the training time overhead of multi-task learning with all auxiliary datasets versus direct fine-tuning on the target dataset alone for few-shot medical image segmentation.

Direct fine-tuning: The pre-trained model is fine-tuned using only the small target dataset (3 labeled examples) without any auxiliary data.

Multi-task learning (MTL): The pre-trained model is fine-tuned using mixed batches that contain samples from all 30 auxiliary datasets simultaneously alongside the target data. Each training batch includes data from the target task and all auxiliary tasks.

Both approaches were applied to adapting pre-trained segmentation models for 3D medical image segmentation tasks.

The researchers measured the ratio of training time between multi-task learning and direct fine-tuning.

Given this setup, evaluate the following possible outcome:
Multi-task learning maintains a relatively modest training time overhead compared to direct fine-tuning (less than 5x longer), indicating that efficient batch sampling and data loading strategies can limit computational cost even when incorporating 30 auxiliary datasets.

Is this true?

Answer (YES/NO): NO